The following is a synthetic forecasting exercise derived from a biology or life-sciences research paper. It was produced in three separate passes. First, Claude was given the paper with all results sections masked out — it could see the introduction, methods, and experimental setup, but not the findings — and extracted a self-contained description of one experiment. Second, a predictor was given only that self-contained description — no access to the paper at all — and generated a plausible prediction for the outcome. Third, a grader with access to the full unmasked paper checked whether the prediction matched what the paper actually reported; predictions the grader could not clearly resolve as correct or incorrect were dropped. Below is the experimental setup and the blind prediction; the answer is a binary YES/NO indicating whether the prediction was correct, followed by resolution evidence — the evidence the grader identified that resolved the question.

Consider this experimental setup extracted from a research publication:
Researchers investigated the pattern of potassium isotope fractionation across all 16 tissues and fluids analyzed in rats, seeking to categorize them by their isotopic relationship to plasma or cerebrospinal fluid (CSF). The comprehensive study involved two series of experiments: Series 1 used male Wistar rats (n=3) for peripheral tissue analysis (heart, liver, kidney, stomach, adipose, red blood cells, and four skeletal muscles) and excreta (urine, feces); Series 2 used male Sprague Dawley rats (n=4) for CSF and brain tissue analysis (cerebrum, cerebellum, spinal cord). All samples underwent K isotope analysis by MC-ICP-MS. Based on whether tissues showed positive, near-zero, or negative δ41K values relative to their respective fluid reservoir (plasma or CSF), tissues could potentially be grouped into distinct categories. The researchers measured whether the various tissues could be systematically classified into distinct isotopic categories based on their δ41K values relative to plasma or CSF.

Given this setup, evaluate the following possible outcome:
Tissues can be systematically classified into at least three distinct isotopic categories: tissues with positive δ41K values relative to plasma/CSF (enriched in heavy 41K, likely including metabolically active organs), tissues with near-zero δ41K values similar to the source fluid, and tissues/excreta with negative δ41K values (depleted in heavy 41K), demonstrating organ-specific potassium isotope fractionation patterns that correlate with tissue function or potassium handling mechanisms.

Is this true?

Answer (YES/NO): YES